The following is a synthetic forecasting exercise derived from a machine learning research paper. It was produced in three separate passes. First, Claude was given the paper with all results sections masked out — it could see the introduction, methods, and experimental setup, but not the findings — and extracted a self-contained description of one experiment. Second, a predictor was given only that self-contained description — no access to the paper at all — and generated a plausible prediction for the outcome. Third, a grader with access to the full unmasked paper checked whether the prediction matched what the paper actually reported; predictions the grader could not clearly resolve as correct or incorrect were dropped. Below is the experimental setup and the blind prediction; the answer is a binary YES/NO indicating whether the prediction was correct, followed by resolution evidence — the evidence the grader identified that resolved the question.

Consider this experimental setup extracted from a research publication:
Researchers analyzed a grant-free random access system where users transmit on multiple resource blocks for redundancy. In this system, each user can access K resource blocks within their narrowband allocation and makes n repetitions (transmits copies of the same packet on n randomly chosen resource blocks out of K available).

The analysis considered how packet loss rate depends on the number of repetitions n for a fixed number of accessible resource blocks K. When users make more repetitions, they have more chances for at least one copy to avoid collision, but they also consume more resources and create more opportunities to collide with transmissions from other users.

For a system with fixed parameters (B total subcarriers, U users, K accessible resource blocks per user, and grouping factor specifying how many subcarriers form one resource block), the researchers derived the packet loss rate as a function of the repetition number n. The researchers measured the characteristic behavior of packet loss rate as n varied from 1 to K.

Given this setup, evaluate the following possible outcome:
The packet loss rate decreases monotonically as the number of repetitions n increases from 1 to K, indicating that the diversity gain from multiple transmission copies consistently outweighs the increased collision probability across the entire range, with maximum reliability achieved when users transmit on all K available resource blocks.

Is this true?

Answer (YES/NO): NO